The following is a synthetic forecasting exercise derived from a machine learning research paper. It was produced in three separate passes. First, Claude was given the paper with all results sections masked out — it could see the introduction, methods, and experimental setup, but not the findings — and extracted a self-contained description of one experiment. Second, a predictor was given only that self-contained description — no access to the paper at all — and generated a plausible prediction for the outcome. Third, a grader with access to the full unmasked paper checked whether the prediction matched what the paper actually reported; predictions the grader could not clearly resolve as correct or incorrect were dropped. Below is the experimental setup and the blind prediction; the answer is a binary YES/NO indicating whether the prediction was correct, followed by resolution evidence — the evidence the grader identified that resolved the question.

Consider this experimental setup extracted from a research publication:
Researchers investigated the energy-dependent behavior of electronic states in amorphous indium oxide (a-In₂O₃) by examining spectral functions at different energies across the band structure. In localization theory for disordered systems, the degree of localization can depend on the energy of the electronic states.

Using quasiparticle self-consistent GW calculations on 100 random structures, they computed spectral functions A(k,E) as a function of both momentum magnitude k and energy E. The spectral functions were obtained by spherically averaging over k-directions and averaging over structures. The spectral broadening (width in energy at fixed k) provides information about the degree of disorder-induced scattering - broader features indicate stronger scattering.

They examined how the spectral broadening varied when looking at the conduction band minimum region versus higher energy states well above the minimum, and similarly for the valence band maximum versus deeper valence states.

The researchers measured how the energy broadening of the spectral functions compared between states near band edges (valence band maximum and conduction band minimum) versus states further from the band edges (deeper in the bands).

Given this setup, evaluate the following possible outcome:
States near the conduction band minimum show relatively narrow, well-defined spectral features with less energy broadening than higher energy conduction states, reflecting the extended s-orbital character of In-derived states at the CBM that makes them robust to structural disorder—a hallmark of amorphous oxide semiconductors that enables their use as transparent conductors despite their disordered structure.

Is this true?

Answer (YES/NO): NO